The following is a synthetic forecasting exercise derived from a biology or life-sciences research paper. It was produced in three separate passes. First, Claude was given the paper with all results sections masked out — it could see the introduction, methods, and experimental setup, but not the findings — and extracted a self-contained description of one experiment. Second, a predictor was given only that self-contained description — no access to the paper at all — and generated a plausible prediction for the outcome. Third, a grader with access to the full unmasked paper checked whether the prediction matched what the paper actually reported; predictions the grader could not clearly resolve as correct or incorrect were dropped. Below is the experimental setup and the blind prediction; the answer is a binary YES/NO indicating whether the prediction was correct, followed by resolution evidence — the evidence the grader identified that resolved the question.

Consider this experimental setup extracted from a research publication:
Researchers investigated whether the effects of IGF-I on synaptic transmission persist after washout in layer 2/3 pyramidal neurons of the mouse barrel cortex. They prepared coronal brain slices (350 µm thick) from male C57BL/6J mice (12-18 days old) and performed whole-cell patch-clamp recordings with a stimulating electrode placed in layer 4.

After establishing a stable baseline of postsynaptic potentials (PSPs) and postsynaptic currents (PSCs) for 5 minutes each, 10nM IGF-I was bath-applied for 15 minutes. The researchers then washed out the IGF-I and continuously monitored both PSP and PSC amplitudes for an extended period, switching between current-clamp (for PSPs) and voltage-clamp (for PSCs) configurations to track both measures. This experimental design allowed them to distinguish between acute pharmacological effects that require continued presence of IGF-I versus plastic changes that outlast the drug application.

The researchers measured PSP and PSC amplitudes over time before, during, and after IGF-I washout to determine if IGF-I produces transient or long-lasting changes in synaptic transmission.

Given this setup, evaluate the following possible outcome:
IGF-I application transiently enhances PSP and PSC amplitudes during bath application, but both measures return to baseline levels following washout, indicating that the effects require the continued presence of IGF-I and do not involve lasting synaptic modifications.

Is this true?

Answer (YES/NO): NO